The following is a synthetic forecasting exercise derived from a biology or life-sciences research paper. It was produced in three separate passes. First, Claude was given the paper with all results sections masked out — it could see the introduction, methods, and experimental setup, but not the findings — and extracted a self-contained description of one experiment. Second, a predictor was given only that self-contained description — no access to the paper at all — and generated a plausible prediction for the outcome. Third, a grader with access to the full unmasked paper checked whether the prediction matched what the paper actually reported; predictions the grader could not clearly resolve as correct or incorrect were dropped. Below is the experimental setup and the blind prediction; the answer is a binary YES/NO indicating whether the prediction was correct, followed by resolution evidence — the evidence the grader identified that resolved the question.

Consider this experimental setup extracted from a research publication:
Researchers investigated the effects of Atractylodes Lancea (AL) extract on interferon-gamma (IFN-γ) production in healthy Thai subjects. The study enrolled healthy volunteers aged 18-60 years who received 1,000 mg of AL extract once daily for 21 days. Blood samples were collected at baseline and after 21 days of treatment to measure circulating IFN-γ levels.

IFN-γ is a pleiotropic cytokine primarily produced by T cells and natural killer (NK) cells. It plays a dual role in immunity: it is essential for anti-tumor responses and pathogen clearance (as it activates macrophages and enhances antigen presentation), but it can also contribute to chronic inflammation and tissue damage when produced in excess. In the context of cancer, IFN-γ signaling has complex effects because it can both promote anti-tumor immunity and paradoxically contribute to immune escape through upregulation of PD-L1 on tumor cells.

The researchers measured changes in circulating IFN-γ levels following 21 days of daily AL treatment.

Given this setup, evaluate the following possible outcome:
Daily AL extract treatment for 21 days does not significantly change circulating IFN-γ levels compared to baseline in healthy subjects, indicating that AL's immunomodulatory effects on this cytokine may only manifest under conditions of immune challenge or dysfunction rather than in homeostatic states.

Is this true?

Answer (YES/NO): NO